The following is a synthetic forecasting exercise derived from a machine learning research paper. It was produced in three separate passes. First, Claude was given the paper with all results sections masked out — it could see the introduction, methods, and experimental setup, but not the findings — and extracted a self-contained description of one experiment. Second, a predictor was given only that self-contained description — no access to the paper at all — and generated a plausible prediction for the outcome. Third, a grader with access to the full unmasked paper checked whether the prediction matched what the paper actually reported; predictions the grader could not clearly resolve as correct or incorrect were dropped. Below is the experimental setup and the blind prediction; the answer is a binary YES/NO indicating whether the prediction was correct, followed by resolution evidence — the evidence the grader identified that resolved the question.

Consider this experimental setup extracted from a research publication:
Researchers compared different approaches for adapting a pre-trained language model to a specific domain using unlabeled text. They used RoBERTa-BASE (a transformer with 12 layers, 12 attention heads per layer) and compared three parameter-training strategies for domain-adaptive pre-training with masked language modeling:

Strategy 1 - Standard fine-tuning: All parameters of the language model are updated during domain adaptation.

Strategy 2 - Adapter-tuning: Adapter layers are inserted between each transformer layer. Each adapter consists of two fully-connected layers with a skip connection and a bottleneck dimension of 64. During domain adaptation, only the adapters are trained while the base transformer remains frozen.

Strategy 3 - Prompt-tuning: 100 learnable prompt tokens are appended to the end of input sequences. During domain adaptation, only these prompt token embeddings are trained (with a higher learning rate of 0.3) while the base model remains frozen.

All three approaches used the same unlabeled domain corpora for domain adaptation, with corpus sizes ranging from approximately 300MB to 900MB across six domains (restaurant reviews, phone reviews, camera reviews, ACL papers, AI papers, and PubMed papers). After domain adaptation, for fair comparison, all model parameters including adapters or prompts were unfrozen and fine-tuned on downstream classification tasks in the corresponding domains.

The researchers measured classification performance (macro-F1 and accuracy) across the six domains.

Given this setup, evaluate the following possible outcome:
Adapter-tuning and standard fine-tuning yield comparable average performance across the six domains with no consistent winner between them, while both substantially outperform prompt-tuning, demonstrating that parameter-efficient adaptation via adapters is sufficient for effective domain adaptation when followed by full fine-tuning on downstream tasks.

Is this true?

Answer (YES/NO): NO